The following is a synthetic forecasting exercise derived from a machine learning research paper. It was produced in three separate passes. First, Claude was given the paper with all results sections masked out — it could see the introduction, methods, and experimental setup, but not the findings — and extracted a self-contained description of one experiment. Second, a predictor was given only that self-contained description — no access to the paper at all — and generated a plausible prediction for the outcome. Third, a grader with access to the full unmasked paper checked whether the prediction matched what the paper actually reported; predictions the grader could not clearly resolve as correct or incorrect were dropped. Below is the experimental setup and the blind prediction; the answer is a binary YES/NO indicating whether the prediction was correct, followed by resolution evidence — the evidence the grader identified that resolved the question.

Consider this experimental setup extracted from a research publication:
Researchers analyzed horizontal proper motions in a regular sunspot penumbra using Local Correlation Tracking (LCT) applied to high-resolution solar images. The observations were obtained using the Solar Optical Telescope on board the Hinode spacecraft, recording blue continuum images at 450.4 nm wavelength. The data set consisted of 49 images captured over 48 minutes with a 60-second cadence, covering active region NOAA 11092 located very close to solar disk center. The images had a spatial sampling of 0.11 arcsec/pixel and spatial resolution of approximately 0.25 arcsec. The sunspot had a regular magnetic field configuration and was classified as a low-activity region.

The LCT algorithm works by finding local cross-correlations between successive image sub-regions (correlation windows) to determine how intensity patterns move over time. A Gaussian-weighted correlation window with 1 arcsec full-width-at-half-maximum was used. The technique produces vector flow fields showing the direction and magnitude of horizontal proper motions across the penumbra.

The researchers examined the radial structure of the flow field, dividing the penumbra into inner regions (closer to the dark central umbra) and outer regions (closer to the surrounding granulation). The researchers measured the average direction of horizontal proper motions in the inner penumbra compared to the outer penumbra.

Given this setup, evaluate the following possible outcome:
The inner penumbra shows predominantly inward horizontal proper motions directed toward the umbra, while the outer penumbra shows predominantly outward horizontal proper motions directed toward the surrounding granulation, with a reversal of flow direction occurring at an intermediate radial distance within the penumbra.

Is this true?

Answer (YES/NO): YES